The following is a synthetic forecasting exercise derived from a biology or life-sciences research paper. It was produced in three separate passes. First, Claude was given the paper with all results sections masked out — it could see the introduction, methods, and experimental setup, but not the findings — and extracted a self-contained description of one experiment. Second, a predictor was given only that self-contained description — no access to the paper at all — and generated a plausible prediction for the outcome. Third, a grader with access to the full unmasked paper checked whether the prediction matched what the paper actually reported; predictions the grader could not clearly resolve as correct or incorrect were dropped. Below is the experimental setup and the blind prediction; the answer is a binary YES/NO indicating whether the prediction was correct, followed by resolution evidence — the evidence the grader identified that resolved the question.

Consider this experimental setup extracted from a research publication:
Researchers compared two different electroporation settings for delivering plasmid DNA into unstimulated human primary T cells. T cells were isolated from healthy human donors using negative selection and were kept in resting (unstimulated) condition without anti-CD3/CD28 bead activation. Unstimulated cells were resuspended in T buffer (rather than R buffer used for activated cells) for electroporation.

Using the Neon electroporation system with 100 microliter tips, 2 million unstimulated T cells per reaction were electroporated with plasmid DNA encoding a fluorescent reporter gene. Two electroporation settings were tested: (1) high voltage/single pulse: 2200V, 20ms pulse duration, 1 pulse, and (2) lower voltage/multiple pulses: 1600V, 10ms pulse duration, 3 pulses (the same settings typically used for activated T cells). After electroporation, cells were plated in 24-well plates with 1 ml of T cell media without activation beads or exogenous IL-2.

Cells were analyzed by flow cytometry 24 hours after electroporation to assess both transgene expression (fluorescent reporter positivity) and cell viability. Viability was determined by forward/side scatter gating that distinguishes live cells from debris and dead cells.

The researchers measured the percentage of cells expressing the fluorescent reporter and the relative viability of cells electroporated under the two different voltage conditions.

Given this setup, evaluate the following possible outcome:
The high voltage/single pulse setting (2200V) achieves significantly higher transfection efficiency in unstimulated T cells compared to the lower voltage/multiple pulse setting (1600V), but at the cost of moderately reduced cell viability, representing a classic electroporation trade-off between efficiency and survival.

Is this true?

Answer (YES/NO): NO